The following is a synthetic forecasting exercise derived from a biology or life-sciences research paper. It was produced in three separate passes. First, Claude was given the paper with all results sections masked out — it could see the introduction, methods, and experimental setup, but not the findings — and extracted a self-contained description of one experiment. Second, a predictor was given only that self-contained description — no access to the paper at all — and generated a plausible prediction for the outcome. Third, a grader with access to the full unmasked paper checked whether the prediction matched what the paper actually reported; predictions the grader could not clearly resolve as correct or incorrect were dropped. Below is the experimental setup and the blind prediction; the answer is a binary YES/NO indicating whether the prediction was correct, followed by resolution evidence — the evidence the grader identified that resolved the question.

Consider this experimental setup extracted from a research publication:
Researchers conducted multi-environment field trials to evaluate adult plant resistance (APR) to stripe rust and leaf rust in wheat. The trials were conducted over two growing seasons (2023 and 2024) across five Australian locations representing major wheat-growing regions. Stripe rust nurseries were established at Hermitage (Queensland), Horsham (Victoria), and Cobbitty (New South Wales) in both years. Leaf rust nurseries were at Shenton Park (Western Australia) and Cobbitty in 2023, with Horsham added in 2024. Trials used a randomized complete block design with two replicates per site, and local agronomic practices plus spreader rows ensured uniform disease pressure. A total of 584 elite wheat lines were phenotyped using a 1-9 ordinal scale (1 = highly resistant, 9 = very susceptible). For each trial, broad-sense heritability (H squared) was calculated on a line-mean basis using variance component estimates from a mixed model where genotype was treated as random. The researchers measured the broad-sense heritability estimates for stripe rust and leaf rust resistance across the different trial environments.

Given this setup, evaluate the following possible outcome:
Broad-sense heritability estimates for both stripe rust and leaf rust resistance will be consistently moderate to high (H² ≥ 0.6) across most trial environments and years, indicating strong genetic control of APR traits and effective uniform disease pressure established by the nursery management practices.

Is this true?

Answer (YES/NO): NO